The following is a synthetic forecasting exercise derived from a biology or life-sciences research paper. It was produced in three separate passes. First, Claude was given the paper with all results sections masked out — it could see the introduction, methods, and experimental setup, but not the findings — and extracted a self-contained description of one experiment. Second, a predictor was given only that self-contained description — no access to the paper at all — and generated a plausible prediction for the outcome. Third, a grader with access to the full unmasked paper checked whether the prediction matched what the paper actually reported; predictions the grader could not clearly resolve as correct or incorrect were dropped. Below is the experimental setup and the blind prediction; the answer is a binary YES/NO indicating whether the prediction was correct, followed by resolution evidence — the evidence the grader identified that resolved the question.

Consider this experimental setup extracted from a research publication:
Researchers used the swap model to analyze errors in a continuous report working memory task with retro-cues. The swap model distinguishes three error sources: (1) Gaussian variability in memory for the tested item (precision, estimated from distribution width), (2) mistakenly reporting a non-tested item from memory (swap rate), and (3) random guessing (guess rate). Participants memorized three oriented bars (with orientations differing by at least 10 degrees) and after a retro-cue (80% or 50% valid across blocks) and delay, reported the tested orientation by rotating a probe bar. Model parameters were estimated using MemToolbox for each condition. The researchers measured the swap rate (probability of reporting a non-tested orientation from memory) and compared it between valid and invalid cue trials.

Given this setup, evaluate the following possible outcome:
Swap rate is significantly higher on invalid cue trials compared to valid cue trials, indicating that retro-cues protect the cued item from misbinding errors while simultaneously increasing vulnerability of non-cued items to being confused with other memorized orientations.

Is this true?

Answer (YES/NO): YES